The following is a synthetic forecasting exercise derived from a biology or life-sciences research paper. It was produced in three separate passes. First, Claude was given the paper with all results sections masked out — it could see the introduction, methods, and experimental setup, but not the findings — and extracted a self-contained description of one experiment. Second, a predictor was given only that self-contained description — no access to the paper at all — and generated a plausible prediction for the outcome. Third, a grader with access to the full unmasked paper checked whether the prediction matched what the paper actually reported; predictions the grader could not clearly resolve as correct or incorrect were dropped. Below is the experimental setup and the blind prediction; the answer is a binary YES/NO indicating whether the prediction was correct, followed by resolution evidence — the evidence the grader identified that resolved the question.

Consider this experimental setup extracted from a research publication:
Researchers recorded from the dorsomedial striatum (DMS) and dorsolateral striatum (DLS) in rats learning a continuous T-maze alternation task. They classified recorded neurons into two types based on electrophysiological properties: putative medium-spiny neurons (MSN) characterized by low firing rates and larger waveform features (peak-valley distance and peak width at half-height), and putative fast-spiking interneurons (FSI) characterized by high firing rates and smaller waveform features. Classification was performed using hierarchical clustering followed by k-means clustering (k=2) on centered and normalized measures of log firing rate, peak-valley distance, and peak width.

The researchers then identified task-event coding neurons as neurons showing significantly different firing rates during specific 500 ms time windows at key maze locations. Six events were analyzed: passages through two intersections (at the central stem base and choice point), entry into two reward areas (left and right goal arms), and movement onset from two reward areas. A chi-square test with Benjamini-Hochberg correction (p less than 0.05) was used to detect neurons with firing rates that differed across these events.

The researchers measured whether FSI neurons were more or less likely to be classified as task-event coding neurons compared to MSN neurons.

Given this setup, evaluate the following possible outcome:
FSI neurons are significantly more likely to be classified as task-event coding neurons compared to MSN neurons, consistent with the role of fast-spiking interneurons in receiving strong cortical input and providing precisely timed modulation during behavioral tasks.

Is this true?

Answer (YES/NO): NO